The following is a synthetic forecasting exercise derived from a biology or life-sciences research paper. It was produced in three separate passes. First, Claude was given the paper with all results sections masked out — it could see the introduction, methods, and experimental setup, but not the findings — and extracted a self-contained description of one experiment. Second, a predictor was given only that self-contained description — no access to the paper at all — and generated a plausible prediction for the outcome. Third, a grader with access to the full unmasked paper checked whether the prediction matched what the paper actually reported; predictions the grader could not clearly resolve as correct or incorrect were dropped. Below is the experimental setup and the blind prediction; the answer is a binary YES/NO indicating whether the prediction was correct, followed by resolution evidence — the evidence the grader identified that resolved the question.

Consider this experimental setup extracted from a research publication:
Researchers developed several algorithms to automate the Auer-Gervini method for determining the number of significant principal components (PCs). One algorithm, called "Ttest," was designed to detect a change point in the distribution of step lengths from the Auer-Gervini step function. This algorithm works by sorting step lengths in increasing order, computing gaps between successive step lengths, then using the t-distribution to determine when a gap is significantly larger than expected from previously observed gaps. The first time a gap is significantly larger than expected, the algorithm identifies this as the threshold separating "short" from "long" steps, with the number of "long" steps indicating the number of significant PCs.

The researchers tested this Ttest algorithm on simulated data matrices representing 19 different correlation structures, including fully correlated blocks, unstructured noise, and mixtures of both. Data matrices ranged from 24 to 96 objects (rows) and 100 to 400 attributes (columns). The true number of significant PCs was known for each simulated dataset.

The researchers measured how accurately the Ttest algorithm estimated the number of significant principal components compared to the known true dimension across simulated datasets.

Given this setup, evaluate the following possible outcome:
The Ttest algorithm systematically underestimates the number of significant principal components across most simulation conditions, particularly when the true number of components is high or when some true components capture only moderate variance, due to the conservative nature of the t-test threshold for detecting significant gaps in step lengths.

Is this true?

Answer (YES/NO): NO